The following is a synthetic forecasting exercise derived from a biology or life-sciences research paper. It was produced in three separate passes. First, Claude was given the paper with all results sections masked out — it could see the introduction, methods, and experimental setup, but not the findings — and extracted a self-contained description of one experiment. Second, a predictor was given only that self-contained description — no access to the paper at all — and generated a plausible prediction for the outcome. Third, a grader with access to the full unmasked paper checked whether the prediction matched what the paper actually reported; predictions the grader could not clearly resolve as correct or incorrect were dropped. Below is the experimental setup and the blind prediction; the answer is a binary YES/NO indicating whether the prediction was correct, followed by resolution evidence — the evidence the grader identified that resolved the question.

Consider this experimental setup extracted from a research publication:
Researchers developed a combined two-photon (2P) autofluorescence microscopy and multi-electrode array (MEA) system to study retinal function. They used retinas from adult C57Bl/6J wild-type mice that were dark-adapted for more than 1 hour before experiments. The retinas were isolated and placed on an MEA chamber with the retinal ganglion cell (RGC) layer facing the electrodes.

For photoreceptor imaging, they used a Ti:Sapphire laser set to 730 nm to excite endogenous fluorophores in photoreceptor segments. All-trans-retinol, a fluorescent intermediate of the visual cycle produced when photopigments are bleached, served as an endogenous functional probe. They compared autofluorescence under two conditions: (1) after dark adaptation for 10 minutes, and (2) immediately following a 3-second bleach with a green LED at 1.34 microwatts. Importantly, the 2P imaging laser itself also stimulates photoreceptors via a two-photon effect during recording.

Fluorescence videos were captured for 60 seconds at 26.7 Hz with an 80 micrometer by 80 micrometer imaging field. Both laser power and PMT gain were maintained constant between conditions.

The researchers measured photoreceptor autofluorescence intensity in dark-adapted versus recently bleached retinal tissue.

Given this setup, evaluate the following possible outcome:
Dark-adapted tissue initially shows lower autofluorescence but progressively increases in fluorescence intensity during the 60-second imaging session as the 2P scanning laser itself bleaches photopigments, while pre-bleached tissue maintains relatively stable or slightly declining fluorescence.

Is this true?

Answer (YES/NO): NO